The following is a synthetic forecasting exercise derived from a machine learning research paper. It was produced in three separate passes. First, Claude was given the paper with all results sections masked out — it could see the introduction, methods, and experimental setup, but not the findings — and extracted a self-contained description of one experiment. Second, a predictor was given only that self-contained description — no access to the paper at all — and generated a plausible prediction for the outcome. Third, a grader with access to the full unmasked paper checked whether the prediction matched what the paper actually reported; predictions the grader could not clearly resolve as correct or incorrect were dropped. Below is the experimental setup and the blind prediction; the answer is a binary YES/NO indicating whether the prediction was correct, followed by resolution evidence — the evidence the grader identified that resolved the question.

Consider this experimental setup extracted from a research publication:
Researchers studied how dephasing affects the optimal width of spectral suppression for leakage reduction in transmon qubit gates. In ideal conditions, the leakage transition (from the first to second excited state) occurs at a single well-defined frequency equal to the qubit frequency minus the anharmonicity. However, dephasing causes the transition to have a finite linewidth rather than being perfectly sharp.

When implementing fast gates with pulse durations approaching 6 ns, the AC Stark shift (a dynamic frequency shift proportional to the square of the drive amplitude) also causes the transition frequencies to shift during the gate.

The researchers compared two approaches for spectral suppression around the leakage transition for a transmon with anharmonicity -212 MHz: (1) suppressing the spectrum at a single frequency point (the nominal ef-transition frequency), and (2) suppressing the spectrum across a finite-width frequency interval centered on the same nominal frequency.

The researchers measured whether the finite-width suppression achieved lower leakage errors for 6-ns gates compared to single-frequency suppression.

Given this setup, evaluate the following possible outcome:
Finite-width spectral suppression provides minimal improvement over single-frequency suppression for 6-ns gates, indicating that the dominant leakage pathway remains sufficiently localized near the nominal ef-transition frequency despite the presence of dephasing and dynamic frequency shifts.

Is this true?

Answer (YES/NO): NO